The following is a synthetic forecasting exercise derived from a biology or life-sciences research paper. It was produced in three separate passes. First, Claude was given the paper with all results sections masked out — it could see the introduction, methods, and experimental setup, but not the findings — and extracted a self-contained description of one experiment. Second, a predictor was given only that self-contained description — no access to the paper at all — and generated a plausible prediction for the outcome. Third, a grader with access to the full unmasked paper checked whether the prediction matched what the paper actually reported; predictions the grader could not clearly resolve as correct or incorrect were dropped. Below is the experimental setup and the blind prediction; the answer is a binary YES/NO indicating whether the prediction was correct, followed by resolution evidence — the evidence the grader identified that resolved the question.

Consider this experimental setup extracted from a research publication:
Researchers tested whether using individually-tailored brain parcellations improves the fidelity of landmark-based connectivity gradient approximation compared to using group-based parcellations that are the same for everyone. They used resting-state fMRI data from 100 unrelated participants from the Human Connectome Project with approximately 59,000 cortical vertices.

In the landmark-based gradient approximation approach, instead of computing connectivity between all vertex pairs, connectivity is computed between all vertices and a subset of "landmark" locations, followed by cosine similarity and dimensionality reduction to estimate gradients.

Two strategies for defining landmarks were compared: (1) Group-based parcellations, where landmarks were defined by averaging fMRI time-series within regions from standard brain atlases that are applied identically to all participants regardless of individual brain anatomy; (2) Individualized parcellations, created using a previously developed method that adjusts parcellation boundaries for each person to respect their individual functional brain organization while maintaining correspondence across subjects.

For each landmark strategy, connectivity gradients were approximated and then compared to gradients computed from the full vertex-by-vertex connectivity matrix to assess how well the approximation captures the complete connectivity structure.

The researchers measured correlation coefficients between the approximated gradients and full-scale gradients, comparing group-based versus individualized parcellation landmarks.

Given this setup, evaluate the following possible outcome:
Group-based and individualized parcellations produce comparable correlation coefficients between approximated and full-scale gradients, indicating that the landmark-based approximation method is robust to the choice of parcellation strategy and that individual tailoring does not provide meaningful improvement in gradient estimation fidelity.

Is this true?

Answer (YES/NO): YES